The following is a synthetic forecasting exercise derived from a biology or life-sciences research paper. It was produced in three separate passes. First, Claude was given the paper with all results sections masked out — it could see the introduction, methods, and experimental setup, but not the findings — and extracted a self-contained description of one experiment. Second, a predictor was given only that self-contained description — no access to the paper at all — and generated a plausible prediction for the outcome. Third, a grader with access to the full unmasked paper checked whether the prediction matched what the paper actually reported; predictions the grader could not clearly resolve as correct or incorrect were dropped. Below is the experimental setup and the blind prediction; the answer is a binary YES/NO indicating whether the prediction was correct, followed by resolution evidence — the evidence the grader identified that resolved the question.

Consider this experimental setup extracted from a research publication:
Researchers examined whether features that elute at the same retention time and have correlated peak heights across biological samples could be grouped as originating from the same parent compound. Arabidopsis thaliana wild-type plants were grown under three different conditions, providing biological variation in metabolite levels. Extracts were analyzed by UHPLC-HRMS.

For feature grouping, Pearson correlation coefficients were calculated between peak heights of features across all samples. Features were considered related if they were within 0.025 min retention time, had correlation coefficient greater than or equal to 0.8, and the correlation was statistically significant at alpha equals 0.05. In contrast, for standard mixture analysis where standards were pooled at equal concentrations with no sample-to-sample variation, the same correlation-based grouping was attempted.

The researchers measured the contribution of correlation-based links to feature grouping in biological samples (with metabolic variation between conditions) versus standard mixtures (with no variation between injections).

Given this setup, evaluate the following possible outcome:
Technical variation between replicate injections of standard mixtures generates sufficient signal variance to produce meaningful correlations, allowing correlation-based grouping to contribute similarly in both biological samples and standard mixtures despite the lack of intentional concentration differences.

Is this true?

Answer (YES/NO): NO